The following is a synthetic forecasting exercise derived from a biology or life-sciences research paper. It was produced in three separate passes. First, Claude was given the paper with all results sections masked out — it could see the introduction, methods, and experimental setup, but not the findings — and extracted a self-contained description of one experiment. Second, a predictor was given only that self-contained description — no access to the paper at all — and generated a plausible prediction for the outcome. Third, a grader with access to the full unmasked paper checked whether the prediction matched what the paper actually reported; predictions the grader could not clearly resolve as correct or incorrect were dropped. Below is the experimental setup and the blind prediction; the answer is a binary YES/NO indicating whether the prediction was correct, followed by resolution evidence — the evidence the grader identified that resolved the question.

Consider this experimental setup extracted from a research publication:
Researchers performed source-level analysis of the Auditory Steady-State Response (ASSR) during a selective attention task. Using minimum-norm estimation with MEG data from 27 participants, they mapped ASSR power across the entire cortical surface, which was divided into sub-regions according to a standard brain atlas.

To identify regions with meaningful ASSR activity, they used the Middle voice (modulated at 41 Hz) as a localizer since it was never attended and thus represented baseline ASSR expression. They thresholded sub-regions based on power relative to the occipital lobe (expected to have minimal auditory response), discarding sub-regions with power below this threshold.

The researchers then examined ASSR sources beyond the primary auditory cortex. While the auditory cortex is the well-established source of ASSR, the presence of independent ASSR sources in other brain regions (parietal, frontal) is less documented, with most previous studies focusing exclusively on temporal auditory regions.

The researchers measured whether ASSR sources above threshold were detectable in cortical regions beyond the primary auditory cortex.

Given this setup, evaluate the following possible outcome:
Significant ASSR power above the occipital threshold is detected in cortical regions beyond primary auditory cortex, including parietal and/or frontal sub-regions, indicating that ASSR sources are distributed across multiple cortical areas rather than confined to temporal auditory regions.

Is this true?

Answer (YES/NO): YES